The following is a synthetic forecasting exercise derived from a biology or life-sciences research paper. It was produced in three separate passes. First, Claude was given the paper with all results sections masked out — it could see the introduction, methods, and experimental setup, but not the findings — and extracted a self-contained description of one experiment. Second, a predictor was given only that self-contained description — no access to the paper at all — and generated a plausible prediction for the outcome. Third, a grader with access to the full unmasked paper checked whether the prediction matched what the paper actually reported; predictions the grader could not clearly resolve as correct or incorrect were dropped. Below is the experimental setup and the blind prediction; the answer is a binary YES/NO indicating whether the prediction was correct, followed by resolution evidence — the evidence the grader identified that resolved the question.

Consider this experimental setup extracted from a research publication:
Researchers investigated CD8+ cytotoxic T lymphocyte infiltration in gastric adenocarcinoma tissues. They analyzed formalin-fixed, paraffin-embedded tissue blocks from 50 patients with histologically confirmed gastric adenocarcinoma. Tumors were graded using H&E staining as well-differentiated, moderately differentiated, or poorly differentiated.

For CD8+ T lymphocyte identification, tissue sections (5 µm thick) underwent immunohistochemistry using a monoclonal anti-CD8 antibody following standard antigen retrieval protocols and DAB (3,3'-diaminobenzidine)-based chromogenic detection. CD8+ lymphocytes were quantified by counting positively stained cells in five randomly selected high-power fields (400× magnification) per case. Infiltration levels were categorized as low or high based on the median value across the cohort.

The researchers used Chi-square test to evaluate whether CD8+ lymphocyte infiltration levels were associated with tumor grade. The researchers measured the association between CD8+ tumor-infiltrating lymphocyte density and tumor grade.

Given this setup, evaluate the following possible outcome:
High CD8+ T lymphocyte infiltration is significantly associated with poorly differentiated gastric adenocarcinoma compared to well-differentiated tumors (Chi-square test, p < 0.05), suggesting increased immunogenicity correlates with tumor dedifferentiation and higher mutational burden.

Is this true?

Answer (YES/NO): NO